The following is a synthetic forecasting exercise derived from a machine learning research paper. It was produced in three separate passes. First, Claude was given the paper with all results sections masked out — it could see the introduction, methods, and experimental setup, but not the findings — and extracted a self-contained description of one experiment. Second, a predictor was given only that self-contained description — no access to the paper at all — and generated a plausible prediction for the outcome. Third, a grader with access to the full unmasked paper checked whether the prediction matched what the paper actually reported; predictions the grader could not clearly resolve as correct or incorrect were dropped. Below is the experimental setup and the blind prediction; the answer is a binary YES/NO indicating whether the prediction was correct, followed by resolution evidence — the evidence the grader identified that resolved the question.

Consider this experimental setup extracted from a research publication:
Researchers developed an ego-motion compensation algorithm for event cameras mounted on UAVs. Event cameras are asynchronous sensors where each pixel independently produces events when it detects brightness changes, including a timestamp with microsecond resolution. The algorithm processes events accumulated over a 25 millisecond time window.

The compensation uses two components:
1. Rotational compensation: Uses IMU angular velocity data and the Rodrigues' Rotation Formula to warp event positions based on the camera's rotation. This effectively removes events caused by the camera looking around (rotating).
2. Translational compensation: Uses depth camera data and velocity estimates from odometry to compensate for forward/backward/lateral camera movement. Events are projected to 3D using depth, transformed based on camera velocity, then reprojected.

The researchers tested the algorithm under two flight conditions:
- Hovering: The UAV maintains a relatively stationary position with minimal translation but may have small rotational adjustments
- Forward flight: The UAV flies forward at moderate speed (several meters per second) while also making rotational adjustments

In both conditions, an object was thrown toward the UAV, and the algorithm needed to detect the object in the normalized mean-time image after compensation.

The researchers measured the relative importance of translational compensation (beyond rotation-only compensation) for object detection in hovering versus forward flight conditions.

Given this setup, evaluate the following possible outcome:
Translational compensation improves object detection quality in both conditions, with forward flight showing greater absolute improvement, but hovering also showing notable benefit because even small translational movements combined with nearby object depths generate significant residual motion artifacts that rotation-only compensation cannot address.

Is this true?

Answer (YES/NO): NO